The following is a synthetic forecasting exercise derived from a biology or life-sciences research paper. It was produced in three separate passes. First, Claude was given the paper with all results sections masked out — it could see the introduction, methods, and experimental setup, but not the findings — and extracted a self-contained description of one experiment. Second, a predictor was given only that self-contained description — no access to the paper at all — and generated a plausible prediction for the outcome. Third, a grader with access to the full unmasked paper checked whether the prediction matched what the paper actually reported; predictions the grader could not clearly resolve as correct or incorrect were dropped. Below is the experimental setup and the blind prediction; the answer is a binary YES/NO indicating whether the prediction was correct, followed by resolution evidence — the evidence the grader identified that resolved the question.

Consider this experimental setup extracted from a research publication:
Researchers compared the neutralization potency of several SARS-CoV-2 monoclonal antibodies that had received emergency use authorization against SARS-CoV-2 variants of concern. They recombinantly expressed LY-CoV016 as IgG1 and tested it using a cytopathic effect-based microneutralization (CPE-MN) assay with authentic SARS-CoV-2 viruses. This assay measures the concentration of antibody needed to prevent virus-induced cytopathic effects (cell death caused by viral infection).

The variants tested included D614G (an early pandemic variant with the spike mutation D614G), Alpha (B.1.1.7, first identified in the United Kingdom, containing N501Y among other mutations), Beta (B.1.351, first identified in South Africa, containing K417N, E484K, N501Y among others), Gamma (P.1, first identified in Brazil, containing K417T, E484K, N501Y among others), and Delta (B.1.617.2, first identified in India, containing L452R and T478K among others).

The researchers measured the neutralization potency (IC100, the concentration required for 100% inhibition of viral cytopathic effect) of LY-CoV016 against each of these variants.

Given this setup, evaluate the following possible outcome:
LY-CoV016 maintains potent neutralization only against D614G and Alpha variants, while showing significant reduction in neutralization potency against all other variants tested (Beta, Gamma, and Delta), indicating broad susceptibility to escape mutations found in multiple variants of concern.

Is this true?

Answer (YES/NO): NO